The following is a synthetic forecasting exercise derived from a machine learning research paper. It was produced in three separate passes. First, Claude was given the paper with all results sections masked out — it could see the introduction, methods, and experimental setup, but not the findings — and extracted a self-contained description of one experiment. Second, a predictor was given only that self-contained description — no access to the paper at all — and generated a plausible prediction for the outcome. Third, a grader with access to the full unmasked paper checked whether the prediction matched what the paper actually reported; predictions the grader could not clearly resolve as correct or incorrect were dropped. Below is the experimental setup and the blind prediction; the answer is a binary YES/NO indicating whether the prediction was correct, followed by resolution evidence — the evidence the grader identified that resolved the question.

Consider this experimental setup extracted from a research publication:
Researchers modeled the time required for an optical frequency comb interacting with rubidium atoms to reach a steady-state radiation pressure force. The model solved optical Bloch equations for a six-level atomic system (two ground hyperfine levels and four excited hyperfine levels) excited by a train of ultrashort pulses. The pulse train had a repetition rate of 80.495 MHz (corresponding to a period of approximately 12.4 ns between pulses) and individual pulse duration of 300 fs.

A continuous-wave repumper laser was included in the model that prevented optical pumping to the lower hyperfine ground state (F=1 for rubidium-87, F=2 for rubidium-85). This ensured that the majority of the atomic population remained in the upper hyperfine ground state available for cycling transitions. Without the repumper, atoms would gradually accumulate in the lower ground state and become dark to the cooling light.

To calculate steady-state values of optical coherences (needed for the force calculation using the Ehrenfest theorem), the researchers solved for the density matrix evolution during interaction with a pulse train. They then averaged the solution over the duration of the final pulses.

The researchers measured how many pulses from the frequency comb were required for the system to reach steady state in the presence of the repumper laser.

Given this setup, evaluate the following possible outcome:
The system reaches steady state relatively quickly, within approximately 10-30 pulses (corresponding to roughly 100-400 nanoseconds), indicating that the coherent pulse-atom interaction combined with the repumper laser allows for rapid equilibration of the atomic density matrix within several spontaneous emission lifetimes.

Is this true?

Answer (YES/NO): YES